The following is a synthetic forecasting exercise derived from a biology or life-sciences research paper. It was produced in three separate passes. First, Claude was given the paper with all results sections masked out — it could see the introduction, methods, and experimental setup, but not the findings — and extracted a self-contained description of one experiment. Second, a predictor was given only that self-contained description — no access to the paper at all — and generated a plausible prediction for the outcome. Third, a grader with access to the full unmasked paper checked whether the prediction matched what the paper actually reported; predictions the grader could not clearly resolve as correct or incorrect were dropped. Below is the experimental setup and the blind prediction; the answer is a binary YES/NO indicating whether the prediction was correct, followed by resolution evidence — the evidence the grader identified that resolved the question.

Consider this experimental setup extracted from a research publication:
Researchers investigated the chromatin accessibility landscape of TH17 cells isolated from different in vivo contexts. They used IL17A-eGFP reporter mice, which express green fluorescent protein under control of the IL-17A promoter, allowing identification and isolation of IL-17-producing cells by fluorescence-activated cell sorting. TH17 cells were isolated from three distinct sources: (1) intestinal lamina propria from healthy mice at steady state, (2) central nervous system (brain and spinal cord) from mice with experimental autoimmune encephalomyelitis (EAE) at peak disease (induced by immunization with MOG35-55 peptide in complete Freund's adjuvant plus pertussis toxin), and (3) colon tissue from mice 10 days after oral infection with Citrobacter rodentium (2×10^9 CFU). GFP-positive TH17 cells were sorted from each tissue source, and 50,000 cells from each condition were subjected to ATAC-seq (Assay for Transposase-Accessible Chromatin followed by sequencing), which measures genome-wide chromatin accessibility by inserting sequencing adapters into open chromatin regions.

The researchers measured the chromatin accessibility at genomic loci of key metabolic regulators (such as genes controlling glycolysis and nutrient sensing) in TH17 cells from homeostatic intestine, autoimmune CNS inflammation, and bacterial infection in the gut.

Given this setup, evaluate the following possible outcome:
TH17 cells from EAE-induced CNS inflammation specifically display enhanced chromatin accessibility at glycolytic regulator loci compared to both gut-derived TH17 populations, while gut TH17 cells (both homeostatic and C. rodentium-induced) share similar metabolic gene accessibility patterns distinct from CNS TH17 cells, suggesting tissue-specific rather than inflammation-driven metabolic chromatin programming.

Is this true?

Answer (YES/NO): YES